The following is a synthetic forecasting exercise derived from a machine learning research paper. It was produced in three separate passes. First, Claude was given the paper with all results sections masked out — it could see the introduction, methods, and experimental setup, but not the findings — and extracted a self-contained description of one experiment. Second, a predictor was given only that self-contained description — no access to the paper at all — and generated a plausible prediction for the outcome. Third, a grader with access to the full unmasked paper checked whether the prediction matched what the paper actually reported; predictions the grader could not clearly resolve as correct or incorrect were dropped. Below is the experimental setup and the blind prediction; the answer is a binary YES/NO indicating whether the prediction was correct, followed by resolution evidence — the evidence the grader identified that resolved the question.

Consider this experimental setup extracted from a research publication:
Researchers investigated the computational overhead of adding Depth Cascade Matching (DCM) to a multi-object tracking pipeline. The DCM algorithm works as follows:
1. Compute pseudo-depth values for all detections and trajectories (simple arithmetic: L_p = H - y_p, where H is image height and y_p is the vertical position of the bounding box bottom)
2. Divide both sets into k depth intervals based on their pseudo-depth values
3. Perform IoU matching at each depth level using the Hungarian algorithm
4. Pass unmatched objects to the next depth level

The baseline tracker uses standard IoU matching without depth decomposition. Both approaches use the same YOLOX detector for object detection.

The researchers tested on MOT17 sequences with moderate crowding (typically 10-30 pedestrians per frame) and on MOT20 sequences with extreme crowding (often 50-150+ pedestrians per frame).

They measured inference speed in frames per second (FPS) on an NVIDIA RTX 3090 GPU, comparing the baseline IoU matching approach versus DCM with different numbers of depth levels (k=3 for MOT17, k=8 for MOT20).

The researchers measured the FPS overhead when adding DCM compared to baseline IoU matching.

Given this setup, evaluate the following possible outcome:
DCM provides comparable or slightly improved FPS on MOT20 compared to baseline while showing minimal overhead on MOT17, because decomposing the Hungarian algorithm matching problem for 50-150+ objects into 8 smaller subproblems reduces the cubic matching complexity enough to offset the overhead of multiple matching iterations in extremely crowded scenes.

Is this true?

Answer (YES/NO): NO